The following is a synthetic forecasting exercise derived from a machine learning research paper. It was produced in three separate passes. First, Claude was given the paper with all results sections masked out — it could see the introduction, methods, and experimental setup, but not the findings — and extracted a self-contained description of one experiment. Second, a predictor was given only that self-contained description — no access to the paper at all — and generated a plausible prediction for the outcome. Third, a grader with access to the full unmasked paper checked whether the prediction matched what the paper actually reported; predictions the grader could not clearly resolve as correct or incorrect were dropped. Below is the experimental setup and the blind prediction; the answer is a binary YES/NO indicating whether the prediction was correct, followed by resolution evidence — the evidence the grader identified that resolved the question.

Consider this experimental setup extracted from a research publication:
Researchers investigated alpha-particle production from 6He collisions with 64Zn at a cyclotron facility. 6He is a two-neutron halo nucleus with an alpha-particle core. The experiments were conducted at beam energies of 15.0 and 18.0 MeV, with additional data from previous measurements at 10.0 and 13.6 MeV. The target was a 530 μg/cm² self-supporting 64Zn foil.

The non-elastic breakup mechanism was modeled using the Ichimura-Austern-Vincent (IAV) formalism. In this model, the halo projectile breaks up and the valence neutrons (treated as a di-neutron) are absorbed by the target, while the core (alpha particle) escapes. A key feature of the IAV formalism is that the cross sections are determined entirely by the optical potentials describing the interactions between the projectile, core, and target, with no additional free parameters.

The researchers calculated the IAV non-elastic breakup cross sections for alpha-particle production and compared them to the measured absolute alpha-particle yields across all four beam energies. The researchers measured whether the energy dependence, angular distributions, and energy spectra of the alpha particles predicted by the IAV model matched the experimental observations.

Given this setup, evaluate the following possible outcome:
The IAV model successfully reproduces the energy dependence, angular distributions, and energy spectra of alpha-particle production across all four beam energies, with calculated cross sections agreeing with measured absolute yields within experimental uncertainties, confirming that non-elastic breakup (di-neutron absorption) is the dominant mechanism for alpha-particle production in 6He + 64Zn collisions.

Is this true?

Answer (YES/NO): NO